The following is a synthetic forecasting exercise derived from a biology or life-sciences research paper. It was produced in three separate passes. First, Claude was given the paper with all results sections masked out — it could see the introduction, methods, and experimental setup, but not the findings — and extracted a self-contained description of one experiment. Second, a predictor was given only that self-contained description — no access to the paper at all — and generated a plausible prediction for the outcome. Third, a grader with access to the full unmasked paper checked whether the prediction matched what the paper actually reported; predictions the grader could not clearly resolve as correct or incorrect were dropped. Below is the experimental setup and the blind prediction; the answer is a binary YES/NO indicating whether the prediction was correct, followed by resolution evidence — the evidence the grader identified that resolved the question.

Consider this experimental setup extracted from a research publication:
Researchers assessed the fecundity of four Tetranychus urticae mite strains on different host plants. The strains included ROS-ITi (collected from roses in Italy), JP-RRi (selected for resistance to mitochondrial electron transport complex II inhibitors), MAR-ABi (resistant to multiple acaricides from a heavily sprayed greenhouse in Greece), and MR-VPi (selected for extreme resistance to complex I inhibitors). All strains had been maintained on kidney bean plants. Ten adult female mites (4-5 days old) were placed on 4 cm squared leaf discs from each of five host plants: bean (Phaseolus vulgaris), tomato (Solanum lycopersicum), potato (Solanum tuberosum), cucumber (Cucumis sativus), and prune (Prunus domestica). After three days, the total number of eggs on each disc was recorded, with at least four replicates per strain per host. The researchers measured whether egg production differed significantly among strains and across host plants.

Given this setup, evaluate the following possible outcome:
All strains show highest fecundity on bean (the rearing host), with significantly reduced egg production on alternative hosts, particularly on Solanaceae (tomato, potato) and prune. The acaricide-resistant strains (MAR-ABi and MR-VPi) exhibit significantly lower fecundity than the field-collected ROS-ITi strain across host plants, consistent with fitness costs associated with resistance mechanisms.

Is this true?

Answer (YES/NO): NO